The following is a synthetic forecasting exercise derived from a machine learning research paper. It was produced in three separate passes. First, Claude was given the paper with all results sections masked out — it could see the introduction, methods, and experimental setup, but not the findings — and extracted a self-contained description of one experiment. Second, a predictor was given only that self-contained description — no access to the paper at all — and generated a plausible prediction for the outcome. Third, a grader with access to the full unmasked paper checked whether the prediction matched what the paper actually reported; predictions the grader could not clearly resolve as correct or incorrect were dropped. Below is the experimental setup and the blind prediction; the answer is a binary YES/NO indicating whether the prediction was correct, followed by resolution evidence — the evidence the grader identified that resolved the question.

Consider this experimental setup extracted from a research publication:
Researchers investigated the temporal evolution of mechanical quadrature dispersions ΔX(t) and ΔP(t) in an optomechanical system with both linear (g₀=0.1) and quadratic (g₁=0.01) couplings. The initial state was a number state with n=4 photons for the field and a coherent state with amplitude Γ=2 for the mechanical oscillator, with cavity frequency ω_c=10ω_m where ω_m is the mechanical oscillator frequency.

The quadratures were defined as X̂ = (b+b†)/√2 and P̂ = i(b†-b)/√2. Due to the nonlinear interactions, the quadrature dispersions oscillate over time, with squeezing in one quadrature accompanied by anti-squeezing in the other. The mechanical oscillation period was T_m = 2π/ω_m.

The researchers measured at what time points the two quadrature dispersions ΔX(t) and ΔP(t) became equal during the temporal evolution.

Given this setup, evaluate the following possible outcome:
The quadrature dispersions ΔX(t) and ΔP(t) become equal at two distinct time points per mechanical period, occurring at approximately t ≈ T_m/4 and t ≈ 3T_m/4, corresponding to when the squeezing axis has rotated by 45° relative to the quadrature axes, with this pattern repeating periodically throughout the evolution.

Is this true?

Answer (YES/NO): NO